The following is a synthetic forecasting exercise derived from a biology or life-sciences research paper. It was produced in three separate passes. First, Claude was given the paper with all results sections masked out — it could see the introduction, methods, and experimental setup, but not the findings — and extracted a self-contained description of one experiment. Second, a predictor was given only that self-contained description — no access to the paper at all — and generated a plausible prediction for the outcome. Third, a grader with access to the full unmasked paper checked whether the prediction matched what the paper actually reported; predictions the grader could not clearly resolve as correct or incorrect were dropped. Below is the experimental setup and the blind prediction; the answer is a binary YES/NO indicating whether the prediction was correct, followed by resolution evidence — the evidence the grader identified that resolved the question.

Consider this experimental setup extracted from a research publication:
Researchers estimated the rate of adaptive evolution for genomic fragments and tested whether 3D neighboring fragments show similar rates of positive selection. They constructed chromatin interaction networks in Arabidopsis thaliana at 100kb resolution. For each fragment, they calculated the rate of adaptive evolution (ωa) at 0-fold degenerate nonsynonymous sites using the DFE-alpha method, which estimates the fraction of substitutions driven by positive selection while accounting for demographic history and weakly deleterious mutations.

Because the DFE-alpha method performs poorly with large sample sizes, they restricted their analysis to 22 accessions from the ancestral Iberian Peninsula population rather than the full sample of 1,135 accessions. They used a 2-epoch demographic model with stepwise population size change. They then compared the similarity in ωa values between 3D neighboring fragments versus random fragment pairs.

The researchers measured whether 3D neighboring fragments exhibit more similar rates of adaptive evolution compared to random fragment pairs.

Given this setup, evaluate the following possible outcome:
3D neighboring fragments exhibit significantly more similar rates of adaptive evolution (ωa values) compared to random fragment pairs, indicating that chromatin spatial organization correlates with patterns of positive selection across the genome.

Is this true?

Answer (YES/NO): YES